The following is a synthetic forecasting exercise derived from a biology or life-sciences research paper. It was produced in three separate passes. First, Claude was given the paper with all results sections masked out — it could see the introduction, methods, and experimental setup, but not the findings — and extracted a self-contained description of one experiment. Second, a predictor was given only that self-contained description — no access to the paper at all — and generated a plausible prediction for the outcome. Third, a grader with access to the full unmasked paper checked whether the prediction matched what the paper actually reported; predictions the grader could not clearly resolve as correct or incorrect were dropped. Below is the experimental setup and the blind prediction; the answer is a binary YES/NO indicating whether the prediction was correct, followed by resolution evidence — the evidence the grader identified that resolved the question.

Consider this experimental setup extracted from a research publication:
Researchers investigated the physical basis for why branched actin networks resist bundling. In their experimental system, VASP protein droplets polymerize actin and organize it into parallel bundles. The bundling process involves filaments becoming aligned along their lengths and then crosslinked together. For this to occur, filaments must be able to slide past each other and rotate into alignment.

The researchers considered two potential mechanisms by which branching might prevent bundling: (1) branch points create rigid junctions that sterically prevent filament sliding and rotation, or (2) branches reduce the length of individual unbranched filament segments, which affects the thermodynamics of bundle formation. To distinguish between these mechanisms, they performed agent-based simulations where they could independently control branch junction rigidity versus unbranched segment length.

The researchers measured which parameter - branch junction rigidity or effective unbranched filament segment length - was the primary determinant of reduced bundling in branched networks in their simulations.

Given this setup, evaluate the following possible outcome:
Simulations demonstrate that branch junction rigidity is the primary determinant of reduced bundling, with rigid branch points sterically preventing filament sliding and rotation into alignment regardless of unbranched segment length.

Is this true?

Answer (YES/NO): NO